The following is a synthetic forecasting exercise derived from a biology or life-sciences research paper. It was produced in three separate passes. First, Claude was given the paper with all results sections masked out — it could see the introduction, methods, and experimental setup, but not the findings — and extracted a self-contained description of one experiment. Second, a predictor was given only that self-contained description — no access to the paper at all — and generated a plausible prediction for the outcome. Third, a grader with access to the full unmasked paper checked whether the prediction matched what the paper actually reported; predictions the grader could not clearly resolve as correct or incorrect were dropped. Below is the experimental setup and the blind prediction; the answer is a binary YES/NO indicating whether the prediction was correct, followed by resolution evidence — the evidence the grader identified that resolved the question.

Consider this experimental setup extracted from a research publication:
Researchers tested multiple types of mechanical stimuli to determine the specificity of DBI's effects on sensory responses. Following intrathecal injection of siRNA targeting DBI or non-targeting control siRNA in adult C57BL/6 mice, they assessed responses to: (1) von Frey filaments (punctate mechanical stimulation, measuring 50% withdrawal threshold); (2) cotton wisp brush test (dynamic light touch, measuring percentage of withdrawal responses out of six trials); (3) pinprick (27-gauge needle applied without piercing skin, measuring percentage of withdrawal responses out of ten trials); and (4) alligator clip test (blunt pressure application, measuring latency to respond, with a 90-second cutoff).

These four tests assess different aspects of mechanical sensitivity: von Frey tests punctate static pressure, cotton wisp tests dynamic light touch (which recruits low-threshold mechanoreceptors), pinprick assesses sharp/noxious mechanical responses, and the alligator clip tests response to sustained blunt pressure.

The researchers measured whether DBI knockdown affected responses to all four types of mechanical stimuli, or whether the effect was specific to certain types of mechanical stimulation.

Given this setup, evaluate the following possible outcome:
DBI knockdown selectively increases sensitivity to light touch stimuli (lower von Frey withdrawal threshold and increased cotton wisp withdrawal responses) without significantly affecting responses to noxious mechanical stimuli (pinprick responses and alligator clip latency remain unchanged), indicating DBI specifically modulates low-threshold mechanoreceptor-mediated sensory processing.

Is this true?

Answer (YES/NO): NO